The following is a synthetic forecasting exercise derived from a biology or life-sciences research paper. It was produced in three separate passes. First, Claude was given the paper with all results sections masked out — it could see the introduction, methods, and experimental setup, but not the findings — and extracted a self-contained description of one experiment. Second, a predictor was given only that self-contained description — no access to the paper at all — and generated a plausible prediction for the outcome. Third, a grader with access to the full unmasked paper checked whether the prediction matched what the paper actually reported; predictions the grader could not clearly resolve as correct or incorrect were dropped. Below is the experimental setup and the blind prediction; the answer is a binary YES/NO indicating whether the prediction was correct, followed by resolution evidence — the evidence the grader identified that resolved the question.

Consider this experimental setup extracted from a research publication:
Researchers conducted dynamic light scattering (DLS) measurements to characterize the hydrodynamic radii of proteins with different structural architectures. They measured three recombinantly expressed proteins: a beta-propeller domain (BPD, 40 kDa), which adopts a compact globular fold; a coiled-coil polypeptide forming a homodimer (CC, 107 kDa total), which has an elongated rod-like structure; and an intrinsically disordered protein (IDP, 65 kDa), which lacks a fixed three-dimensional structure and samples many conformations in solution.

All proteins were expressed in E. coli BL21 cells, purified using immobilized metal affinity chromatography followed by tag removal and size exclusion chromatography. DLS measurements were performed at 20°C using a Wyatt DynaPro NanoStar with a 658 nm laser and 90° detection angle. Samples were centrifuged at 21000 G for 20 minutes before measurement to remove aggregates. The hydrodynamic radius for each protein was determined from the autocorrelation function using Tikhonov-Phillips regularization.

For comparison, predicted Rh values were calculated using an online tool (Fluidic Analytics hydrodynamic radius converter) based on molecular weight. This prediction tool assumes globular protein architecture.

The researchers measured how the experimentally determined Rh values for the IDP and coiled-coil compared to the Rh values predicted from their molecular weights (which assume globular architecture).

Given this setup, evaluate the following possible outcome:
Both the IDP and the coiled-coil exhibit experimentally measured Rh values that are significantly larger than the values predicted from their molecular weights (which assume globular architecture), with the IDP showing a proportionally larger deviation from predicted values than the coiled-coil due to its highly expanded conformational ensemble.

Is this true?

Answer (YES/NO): YES